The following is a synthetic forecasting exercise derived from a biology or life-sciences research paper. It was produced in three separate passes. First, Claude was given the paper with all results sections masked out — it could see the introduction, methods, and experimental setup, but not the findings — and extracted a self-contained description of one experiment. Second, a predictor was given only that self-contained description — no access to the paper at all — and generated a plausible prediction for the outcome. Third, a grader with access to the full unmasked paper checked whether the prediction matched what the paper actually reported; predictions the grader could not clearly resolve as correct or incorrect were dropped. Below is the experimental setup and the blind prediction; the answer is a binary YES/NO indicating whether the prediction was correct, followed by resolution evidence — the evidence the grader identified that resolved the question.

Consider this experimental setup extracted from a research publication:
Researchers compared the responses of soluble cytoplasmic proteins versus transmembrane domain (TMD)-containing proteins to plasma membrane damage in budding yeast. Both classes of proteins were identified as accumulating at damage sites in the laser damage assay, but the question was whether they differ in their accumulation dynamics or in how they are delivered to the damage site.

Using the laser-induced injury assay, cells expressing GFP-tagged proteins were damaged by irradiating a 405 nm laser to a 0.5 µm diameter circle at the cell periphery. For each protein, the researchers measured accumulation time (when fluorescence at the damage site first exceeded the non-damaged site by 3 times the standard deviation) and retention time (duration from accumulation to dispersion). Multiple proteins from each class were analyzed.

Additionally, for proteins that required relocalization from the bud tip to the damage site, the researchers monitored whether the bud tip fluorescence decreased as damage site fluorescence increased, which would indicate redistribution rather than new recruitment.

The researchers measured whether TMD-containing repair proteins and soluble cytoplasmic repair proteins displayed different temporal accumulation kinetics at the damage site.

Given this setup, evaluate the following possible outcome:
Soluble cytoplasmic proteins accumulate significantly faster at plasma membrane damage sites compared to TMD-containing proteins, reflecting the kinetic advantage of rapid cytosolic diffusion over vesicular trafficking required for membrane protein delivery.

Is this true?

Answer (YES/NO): YES